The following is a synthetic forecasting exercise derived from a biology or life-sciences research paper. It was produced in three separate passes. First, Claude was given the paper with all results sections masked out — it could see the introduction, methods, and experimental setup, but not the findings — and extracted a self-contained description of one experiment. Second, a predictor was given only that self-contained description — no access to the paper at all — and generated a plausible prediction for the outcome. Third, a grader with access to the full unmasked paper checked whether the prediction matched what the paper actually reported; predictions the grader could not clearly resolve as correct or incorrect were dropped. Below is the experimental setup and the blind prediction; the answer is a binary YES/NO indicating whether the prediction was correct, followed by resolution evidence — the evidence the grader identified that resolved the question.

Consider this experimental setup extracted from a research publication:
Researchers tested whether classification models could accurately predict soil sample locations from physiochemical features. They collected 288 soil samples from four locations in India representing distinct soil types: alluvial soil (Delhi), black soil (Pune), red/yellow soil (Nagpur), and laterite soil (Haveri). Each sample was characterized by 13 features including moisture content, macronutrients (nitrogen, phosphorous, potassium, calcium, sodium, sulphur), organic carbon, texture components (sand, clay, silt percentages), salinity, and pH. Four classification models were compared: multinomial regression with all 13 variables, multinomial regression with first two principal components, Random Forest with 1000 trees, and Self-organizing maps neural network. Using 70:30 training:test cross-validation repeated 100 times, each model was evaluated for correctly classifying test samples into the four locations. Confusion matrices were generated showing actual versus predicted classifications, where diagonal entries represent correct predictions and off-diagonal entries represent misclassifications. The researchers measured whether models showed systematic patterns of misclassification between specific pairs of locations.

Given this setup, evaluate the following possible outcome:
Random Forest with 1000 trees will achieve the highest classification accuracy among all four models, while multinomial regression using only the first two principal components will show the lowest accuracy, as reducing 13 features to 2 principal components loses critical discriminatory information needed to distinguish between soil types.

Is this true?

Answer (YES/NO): YES